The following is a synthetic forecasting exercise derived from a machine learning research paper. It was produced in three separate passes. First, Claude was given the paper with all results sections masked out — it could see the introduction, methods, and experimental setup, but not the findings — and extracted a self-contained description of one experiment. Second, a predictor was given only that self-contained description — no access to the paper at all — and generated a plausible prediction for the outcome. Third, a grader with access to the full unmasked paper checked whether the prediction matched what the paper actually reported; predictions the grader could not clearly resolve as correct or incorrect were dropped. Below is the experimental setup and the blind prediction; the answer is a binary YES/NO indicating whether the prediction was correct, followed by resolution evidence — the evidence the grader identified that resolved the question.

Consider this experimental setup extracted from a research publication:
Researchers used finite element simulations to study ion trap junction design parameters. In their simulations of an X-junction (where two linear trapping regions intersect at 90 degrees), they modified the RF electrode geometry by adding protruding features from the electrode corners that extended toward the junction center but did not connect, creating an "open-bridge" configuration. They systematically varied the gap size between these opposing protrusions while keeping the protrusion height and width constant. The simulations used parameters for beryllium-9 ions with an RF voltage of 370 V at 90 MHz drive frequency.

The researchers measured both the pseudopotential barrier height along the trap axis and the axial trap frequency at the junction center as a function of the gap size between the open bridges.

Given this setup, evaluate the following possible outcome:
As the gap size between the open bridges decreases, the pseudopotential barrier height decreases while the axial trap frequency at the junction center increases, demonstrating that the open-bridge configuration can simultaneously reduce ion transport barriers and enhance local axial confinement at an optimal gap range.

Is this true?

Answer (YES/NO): NO